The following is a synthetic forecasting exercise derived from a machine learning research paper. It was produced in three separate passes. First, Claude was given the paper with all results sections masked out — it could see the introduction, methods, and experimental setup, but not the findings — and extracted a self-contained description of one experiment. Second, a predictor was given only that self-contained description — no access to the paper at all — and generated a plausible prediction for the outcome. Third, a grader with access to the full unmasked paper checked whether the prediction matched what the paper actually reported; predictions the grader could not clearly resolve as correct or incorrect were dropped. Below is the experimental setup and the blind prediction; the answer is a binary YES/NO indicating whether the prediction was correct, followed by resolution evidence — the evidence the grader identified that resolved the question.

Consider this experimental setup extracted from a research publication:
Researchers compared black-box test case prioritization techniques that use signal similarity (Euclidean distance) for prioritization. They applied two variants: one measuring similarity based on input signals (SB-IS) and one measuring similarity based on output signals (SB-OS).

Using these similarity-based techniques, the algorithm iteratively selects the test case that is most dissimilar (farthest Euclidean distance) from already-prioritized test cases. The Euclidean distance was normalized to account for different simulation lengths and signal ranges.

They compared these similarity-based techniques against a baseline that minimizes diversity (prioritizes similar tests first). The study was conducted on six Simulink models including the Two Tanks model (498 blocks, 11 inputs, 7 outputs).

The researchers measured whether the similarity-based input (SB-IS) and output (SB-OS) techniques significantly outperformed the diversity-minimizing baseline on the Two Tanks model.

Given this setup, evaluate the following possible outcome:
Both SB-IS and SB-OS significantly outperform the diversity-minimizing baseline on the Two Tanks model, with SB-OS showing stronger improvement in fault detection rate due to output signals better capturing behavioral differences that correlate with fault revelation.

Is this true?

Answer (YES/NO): NO